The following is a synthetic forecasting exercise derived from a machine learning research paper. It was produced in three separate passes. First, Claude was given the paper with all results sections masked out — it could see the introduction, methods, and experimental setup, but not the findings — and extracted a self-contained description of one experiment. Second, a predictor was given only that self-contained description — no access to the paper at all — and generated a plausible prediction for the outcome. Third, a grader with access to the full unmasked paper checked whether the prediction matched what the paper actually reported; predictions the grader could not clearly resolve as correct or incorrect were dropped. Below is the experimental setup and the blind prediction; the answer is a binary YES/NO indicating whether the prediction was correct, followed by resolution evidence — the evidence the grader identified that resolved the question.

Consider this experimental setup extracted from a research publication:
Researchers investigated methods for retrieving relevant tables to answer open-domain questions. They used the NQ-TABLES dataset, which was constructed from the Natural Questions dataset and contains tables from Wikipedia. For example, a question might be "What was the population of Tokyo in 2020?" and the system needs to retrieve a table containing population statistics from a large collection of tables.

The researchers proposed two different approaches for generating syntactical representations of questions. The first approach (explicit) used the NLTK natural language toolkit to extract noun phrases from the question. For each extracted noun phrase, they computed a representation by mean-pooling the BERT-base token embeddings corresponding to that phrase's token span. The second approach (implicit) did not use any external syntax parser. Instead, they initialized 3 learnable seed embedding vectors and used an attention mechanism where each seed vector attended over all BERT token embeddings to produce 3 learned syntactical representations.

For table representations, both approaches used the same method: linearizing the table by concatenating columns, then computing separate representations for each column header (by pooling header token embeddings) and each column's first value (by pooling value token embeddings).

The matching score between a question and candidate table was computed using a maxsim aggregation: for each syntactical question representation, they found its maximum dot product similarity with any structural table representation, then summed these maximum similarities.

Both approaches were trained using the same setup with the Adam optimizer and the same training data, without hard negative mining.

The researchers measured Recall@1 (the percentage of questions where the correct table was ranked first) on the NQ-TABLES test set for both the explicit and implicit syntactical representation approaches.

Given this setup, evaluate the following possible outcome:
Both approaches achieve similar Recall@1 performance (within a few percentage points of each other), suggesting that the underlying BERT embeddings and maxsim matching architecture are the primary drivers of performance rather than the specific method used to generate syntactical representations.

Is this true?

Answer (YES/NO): NO